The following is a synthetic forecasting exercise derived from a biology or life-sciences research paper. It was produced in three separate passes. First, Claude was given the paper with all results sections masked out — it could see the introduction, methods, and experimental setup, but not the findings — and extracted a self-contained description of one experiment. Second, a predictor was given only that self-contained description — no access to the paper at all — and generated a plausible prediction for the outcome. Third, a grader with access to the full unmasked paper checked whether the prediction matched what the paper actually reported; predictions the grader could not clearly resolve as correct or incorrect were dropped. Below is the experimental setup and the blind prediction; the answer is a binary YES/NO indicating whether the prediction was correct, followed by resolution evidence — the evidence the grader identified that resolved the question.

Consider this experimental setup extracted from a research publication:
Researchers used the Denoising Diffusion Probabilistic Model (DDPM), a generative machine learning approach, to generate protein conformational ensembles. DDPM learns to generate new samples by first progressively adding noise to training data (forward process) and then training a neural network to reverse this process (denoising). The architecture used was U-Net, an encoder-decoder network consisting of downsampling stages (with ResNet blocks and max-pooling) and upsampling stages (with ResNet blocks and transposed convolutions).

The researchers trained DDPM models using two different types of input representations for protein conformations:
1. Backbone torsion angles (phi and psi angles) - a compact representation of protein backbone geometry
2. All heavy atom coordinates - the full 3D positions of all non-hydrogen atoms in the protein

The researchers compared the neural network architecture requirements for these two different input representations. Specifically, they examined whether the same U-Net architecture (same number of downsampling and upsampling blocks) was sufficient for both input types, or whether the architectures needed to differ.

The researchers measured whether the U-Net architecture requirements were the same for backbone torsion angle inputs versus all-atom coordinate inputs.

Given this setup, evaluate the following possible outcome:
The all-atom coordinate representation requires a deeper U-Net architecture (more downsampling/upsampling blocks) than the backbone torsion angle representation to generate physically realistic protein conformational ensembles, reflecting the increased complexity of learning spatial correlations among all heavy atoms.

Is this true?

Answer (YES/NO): YES